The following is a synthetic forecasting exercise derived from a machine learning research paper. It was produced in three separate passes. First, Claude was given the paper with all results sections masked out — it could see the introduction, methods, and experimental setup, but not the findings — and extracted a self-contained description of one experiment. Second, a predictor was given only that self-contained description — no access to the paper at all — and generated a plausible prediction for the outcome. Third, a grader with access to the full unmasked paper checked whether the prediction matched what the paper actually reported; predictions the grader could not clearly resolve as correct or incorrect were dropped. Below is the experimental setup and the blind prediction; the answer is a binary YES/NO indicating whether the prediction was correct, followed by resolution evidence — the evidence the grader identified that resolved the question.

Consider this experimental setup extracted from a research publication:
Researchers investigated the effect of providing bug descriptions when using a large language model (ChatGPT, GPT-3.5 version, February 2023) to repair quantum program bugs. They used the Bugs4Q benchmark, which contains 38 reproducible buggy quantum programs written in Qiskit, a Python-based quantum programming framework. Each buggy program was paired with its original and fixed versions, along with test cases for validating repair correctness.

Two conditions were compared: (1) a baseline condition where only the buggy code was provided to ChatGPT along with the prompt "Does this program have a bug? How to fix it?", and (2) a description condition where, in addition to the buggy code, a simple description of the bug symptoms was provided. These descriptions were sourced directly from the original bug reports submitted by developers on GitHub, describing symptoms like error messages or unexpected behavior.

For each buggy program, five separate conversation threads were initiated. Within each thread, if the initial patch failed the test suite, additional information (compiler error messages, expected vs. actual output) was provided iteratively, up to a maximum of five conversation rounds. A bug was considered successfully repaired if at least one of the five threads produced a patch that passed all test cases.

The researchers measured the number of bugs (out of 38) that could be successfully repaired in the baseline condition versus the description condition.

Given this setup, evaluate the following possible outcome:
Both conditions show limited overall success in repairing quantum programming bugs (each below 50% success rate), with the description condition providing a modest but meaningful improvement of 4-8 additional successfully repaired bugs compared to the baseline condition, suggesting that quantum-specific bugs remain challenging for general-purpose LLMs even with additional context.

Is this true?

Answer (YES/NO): NO